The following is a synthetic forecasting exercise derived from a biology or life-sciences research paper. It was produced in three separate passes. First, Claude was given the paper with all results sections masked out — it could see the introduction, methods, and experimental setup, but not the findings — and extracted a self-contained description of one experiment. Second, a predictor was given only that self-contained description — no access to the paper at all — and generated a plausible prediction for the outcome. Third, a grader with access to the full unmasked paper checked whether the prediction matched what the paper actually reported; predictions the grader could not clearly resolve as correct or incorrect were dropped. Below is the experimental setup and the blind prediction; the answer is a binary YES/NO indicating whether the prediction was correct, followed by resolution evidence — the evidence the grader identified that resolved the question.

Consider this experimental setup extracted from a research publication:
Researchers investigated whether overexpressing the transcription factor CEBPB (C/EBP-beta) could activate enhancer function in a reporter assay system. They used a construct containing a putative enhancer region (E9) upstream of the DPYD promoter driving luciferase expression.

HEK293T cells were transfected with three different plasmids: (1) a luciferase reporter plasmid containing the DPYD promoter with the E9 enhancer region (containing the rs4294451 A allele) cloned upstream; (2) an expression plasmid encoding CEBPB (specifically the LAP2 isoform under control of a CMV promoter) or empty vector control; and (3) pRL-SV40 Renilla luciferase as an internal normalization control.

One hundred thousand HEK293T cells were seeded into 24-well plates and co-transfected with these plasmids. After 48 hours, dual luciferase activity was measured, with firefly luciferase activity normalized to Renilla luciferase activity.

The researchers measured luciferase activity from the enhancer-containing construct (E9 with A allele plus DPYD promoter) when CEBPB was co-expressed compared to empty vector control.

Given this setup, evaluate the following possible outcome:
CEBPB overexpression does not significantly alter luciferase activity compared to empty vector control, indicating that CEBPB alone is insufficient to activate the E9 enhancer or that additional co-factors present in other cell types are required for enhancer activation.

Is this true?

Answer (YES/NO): NO